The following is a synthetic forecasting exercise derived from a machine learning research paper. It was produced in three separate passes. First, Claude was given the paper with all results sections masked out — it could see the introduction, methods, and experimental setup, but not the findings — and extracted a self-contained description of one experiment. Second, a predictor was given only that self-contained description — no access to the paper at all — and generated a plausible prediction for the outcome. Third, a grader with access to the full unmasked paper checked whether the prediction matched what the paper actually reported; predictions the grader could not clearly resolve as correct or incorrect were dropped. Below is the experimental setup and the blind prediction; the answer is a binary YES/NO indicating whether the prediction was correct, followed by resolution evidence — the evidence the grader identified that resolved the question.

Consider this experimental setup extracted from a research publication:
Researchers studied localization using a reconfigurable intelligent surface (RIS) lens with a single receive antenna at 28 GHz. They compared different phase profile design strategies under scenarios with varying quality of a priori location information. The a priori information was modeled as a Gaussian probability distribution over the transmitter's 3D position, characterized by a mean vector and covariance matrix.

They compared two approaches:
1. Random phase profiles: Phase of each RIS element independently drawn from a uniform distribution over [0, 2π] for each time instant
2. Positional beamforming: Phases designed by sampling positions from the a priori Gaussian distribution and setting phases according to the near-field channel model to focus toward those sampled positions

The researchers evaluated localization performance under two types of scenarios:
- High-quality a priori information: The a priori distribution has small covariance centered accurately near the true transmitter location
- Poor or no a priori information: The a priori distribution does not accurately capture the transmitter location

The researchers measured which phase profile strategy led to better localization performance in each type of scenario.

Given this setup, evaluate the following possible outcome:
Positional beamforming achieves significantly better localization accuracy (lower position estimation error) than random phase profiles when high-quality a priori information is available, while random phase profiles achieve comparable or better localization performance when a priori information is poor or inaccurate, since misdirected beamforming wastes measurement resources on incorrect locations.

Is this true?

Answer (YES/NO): NO